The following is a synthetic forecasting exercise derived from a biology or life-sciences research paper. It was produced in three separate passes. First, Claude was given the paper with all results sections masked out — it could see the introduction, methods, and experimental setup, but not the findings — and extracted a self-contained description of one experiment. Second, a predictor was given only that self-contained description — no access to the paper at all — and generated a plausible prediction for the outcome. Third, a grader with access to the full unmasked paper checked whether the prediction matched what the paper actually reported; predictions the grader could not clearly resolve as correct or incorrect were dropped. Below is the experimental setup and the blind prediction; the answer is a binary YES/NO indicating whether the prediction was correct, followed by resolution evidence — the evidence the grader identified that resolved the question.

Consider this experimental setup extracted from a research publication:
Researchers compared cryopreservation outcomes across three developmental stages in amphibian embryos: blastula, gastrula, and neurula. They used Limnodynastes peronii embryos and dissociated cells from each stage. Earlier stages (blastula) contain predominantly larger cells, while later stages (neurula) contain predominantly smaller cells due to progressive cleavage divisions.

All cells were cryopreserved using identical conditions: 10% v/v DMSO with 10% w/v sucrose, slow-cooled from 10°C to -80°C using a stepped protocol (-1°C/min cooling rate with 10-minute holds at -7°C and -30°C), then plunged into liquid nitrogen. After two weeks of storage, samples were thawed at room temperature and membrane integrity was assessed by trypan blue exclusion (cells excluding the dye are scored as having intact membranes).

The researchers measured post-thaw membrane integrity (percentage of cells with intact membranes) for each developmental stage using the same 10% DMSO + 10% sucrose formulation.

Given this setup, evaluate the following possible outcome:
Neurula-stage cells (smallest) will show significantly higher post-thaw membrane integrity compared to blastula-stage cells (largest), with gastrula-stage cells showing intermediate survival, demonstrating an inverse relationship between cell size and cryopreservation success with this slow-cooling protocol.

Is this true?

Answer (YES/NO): NO